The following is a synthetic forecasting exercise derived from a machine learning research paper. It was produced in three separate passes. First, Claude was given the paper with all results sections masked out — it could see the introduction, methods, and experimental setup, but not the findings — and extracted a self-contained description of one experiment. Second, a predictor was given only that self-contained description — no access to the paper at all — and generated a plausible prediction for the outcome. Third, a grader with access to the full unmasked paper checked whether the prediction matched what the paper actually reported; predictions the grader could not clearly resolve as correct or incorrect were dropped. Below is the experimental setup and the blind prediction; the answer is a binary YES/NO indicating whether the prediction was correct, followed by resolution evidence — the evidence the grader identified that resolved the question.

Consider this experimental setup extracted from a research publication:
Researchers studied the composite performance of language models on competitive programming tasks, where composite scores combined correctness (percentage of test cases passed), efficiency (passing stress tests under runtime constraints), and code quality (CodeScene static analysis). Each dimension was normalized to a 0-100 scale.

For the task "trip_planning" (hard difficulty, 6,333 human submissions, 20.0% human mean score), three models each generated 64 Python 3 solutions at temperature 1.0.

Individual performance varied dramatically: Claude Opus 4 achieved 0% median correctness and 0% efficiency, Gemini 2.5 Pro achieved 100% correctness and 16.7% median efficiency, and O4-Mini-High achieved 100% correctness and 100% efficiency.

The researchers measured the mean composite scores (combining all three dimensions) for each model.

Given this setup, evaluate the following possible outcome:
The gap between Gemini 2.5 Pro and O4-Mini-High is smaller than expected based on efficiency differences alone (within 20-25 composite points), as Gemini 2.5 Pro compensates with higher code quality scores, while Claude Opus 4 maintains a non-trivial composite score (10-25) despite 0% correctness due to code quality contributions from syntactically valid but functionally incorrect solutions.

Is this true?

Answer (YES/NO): NO